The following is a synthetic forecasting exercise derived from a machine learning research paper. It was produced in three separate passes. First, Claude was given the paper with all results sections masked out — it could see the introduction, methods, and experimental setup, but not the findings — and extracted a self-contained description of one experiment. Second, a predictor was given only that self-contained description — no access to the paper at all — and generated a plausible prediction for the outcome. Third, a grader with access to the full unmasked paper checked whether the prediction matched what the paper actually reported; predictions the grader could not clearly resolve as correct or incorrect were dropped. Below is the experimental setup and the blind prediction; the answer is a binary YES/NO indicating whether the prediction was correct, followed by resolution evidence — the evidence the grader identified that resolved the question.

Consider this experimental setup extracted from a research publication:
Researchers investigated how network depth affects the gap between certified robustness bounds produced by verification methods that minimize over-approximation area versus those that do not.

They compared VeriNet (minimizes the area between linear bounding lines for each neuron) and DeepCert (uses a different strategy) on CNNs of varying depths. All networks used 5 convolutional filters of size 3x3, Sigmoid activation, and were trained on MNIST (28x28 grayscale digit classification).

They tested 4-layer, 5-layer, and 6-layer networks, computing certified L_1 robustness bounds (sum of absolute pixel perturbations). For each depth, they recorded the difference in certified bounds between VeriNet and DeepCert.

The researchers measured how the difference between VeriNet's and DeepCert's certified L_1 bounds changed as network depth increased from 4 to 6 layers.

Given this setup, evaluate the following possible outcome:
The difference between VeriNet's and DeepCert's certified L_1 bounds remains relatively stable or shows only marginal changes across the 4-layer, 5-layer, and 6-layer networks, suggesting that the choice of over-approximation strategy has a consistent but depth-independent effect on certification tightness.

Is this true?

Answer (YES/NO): NO